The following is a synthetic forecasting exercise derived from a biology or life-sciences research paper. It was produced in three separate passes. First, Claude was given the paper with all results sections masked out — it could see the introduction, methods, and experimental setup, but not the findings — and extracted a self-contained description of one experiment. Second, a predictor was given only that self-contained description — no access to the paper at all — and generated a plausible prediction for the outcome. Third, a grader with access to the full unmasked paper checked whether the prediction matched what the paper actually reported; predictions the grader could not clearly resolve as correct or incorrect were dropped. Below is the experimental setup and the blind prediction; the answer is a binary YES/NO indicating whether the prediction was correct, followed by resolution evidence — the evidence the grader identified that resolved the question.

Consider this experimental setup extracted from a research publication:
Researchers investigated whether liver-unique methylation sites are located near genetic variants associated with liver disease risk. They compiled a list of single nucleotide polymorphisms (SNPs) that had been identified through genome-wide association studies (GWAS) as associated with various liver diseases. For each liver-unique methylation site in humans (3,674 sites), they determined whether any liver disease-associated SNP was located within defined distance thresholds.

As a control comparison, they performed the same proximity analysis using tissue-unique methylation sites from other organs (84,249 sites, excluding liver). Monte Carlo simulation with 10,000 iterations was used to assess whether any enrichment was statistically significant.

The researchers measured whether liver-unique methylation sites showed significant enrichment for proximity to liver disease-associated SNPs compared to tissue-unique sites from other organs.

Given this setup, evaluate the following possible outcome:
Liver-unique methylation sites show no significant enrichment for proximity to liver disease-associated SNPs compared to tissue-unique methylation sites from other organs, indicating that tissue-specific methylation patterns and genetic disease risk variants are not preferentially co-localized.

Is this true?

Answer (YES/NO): NO